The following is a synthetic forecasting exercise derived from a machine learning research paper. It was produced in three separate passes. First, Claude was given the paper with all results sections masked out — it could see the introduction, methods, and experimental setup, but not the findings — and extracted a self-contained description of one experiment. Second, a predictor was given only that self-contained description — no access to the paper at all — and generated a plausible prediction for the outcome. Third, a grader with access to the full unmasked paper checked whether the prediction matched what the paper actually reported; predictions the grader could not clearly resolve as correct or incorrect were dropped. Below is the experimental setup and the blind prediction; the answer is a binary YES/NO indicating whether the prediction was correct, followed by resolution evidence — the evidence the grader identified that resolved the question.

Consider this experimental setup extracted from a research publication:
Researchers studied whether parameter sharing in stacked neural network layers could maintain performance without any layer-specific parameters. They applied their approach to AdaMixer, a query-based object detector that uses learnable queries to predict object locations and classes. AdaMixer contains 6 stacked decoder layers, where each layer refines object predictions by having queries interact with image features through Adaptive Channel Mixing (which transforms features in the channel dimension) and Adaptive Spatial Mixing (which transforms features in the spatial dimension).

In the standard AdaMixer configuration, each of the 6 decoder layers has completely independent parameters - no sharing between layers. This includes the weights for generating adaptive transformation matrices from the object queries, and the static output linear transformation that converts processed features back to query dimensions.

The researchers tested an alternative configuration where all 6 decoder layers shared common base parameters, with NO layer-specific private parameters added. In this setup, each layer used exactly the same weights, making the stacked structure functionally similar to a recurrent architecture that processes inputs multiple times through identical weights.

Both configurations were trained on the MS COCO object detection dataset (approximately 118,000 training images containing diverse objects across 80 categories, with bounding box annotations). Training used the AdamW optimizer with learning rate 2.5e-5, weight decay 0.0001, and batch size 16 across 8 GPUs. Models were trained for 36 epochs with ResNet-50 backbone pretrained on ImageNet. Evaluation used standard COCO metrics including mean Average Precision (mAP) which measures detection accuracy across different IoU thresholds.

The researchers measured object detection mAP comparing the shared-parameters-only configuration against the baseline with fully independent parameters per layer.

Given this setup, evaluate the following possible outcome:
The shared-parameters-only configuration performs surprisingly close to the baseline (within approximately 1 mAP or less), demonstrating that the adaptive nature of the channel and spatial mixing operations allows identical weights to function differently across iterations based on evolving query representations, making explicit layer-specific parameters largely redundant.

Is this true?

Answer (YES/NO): NO